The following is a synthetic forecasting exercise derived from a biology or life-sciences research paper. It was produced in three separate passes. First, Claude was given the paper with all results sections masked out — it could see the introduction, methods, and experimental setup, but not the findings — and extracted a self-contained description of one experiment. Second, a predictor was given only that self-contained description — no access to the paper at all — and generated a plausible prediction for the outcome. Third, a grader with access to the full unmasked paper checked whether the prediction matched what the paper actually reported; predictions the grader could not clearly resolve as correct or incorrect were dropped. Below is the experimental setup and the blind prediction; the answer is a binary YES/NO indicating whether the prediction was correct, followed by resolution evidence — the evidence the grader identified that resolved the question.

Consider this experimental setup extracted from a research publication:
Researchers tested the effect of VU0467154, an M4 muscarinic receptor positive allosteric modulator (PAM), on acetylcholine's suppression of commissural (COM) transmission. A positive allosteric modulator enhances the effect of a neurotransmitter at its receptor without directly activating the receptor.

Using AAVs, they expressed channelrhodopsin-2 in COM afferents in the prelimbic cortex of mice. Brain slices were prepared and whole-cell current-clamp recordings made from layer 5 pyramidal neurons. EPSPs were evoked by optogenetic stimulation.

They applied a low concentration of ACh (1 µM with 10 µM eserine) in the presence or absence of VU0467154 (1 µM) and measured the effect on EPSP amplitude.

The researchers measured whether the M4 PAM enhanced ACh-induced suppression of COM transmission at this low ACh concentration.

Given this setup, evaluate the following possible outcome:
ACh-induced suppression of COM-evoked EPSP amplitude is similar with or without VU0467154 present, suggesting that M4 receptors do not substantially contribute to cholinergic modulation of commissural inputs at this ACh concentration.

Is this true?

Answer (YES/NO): NO